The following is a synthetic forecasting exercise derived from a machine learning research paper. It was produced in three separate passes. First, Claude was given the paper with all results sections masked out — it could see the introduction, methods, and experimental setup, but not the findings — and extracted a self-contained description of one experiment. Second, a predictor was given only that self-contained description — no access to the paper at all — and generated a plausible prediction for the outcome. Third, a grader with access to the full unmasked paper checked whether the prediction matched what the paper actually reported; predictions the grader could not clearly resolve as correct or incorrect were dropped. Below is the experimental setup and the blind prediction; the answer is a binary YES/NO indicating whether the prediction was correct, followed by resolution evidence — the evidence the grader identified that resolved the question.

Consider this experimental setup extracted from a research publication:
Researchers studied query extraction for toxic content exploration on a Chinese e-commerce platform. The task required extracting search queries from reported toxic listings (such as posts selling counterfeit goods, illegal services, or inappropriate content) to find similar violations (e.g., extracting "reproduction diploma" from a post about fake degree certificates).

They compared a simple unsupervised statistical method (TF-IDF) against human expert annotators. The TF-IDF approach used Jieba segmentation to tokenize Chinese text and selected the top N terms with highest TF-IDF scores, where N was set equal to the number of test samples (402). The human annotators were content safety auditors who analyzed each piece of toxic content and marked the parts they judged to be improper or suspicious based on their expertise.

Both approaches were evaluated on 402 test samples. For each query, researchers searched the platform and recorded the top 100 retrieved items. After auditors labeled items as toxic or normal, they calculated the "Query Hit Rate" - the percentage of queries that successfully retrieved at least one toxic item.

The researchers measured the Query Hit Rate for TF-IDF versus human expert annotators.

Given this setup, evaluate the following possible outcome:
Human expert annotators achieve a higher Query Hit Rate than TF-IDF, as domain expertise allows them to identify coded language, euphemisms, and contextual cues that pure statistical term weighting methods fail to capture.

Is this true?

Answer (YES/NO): YES